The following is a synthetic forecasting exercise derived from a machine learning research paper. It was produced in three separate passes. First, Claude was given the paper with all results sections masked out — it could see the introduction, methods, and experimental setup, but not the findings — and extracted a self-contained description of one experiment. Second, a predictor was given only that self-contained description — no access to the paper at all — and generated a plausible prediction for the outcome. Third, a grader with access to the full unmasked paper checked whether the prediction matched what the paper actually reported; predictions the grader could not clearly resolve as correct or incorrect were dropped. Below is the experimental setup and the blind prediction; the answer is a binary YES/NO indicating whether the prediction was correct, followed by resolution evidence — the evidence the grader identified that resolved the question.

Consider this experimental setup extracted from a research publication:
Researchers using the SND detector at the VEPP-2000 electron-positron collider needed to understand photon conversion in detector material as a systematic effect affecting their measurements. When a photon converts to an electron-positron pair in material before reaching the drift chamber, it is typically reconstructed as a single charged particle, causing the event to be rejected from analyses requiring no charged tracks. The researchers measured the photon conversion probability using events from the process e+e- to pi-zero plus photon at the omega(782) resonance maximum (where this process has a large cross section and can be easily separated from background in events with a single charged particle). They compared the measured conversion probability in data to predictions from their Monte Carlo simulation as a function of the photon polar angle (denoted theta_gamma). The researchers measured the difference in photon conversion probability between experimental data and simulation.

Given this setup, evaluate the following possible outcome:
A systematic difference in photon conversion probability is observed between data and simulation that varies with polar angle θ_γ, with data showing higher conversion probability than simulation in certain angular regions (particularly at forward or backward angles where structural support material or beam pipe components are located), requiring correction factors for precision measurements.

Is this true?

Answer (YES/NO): YES